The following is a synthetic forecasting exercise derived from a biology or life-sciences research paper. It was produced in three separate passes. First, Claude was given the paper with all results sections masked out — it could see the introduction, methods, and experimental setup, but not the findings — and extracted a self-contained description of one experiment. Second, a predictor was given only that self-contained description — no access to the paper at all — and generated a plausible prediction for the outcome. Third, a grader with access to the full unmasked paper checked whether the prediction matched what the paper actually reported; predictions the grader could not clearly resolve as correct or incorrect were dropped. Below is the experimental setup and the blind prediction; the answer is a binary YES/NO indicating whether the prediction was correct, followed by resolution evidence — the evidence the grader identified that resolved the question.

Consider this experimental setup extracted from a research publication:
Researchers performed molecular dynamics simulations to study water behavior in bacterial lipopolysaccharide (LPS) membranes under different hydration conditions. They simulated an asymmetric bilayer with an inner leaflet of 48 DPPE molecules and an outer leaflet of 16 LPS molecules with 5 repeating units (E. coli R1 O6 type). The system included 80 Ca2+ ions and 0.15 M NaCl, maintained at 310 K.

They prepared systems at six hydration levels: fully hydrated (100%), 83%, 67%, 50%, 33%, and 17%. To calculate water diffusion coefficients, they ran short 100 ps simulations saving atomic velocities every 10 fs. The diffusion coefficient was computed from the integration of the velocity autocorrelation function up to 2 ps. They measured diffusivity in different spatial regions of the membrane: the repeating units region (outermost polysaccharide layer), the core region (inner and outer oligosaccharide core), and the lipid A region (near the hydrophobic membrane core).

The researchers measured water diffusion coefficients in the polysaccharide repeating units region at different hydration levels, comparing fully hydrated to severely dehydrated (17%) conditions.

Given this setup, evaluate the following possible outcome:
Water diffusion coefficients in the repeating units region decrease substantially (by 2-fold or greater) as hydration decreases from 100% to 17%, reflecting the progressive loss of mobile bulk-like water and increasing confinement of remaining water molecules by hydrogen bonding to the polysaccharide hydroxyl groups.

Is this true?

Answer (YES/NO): YES